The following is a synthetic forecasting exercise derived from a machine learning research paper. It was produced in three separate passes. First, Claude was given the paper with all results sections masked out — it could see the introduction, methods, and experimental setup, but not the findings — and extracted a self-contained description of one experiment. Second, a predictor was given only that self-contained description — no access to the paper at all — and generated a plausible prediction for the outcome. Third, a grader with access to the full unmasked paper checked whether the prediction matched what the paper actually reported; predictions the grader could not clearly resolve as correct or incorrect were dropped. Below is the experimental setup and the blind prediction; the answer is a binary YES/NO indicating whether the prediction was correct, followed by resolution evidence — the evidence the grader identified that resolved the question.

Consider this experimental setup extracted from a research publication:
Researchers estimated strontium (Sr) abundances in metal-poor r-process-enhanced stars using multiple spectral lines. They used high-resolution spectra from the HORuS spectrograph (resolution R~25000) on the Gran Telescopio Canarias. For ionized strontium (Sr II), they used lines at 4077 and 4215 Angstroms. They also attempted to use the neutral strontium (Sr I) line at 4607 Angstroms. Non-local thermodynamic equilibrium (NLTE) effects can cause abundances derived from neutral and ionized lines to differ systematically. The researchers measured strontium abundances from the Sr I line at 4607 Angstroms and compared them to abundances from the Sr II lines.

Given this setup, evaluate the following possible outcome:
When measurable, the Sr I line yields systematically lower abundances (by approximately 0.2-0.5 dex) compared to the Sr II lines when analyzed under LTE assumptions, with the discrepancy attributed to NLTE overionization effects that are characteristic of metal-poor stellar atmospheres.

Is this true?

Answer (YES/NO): YES